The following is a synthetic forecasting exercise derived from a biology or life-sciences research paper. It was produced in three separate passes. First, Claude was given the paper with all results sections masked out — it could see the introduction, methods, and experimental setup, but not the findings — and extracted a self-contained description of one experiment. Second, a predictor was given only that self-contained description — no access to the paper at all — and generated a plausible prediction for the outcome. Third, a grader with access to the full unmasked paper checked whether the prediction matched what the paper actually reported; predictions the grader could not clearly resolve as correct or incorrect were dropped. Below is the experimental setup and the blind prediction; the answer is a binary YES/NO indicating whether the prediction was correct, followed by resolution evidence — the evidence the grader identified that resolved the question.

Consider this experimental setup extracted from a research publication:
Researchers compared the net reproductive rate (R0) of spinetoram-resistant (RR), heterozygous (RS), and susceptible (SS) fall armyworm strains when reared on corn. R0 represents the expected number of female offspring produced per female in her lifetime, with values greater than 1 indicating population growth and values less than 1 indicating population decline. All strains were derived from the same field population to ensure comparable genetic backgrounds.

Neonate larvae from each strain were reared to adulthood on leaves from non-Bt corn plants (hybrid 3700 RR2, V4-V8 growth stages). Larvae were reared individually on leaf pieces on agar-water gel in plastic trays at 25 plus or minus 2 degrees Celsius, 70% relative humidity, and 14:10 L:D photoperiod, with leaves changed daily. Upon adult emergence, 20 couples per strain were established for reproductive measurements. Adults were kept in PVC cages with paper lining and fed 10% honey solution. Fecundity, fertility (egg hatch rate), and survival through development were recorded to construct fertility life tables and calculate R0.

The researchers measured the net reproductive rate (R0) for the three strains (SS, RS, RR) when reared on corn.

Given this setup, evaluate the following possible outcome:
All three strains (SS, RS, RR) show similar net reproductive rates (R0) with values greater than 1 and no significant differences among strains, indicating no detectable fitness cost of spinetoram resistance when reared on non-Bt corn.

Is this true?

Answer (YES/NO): YES